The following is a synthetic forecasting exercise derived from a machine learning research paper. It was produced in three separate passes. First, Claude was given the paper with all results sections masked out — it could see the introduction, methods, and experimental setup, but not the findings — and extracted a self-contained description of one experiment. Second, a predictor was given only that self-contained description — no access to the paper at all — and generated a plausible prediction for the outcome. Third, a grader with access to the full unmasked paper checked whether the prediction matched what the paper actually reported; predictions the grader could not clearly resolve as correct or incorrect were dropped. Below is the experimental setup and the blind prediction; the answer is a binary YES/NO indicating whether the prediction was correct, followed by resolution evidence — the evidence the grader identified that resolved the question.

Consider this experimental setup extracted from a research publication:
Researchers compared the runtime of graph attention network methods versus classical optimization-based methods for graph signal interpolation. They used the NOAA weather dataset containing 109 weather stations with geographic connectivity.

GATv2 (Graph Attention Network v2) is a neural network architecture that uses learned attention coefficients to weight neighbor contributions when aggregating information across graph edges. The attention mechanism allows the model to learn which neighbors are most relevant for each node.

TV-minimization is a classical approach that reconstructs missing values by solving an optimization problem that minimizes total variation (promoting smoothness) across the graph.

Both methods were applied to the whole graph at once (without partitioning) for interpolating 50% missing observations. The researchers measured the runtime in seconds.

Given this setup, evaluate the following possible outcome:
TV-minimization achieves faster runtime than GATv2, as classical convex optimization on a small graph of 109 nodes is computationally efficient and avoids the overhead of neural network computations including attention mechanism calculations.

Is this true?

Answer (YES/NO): YES